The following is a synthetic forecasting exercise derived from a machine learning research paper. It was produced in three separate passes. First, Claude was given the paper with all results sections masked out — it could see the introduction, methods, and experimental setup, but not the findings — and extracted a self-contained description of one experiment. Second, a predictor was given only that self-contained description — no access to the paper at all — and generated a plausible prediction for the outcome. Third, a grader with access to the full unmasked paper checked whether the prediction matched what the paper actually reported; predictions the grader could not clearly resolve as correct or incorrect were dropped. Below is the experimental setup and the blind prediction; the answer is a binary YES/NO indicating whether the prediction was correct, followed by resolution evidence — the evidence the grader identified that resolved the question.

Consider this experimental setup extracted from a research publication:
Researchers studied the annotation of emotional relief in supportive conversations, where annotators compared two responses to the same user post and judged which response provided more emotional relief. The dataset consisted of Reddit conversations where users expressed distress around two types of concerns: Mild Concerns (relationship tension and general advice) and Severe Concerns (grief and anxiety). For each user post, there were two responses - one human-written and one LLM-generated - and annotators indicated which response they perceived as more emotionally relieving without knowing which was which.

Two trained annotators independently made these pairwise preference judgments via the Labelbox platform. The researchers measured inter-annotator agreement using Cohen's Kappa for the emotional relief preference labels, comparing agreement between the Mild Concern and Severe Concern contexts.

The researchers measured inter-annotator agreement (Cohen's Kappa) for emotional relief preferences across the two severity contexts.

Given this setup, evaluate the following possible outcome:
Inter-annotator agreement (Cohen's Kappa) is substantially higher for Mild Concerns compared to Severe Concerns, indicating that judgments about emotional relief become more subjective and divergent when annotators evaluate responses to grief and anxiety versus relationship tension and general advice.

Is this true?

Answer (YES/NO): YES